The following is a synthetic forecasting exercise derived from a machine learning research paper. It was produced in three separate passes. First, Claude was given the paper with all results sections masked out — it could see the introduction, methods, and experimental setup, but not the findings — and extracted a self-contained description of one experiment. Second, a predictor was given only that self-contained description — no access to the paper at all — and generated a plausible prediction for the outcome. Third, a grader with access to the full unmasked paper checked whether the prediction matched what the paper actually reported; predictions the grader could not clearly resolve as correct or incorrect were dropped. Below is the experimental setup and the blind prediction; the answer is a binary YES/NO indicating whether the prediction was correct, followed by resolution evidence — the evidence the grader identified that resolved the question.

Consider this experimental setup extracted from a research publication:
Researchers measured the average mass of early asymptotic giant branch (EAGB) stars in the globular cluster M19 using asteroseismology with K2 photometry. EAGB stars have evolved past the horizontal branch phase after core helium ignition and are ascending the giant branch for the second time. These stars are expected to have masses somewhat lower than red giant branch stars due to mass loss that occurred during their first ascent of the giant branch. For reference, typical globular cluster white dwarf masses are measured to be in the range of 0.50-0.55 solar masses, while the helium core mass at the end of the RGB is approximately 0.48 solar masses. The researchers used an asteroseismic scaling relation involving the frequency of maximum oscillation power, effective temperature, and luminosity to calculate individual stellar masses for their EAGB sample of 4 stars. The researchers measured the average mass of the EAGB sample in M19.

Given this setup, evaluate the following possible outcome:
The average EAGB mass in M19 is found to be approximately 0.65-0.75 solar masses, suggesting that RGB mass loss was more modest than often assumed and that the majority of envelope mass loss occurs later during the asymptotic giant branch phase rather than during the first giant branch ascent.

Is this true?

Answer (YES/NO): NO